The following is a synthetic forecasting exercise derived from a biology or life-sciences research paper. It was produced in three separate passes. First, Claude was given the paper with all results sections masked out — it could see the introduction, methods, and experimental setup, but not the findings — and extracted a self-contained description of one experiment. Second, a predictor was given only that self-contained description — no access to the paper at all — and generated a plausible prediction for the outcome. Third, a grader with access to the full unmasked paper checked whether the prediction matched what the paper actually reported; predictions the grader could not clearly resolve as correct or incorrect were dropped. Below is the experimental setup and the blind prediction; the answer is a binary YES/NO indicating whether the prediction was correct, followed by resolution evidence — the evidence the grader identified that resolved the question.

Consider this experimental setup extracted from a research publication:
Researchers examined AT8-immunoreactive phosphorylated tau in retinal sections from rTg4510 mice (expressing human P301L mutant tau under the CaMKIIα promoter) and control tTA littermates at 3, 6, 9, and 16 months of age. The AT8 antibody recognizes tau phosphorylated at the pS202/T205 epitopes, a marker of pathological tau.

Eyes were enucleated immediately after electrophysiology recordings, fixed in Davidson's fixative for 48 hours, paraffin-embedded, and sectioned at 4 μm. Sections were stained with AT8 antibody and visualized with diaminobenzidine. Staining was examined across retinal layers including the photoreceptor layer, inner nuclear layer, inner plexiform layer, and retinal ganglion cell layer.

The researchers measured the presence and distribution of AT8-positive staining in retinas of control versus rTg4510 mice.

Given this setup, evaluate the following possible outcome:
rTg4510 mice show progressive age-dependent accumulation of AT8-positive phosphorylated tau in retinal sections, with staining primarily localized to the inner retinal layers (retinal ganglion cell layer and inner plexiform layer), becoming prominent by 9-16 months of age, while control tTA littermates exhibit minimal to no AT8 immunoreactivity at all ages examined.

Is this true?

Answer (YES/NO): NO